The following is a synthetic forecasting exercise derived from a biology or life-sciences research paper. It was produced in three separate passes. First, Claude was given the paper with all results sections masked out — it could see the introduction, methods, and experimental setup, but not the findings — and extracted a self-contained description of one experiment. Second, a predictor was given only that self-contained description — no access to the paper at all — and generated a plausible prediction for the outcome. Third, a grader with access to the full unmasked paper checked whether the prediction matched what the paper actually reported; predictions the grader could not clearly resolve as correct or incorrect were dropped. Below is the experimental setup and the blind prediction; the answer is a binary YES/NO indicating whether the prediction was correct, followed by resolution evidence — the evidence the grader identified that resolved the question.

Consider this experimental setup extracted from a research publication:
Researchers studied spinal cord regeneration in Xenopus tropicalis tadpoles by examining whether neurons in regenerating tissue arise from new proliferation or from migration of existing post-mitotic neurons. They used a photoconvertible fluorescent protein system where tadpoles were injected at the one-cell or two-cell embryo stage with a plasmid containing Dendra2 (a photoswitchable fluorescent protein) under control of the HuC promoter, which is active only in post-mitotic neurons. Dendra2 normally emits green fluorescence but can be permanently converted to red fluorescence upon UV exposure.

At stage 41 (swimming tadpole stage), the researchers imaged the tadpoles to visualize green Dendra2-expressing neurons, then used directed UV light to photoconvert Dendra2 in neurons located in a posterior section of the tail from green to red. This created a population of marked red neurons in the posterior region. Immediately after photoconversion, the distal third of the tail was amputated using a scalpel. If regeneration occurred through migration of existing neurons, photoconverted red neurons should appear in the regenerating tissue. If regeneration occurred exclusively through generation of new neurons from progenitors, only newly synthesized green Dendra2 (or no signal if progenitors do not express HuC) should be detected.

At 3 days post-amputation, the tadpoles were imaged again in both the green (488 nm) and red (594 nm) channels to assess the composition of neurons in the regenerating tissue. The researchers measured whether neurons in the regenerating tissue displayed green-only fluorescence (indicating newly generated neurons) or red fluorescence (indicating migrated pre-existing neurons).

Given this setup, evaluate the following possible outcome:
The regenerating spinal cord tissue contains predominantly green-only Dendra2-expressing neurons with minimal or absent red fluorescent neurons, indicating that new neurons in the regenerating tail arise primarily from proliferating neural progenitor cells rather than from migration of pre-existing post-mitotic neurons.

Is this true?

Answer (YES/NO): NO